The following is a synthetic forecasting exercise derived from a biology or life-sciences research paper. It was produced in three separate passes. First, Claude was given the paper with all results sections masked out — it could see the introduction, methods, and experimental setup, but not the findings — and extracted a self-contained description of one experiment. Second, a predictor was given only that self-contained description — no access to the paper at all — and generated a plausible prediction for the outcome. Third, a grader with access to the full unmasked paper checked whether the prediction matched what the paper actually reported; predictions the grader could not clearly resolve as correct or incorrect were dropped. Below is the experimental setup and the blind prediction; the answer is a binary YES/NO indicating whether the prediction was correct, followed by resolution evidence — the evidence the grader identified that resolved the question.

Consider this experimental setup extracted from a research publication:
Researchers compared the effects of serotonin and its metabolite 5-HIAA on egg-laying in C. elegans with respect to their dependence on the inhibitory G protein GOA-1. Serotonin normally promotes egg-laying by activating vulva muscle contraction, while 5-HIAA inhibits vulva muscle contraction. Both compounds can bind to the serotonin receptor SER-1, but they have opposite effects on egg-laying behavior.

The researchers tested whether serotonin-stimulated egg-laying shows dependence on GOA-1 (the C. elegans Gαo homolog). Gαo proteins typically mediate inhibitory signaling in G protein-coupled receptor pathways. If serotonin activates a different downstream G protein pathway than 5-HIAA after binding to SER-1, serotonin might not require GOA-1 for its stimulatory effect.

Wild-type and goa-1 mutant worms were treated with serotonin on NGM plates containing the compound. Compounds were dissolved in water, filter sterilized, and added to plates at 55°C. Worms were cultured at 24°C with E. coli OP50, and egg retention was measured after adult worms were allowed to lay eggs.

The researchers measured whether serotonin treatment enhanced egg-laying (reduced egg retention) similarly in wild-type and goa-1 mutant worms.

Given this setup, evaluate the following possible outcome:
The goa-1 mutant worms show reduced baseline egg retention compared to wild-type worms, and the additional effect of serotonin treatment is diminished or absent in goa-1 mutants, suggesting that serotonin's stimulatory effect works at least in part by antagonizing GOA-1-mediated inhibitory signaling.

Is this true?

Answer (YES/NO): NO